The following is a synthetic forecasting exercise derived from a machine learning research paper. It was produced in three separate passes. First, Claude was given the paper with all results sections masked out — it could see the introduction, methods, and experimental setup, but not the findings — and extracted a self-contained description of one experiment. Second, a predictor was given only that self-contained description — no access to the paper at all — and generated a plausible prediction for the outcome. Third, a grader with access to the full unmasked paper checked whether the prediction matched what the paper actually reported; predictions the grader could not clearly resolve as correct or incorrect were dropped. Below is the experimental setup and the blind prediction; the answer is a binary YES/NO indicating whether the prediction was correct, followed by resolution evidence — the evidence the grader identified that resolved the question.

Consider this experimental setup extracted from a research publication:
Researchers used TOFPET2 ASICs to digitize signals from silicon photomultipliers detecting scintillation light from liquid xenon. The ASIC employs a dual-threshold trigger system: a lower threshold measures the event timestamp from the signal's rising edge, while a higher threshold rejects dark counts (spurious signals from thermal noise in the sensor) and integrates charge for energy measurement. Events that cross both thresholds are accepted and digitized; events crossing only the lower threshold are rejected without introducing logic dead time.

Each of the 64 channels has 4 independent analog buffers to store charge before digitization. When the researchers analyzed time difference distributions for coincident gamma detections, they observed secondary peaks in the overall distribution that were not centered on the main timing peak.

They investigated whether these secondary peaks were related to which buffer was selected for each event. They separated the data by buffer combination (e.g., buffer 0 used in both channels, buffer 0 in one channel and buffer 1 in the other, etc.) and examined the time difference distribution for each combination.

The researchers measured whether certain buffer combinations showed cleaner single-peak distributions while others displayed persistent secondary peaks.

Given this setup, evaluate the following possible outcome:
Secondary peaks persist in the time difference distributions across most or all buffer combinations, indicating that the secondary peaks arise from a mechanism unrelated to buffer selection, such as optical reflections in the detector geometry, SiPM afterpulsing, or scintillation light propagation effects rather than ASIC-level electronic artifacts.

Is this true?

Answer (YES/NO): NO